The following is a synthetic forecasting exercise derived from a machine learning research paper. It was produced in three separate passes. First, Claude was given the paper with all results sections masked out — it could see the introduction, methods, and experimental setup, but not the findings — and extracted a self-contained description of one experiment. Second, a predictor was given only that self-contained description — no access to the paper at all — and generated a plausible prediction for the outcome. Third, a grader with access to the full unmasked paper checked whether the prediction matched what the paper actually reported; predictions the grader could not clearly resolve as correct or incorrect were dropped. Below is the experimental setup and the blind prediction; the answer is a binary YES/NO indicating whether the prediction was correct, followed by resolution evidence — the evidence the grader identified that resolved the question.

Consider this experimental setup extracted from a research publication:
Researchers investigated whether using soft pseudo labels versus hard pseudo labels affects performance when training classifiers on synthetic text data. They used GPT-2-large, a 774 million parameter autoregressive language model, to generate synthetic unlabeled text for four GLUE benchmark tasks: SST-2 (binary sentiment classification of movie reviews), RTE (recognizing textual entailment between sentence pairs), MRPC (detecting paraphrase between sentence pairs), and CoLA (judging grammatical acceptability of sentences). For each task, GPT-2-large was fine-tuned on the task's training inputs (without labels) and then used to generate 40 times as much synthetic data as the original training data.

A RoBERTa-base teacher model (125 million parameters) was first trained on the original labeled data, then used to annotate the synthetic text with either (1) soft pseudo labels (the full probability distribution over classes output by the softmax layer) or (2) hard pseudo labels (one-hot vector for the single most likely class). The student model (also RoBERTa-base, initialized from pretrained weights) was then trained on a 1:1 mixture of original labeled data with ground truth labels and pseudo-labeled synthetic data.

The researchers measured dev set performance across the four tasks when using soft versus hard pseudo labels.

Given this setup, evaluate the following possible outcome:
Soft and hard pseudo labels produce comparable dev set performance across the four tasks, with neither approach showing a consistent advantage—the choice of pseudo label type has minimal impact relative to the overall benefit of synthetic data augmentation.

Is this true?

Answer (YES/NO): NO